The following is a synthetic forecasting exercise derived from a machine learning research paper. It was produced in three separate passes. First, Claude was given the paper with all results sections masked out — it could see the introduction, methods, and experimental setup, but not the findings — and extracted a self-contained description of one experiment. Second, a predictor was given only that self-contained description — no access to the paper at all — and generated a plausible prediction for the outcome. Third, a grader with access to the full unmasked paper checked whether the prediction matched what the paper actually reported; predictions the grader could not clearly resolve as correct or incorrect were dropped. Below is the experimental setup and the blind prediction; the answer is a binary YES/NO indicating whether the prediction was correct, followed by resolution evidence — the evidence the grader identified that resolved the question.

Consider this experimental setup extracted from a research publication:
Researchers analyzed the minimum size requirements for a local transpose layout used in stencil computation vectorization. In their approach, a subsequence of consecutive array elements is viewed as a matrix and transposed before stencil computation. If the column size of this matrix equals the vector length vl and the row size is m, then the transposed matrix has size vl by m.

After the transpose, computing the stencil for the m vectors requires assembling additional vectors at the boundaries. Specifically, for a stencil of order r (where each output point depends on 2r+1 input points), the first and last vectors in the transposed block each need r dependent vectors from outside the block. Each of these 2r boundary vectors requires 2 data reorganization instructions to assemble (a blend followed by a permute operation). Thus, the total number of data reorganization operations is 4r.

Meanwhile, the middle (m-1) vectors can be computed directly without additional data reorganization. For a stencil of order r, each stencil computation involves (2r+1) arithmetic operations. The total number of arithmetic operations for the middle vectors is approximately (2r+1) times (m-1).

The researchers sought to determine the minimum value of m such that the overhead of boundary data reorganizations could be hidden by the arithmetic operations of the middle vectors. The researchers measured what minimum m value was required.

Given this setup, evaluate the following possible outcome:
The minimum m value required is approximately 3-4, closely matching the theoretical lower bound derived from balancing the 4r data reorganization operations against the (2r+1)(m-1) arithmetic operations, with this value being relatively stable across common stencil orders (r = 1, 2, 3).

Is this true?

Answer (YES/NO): YES